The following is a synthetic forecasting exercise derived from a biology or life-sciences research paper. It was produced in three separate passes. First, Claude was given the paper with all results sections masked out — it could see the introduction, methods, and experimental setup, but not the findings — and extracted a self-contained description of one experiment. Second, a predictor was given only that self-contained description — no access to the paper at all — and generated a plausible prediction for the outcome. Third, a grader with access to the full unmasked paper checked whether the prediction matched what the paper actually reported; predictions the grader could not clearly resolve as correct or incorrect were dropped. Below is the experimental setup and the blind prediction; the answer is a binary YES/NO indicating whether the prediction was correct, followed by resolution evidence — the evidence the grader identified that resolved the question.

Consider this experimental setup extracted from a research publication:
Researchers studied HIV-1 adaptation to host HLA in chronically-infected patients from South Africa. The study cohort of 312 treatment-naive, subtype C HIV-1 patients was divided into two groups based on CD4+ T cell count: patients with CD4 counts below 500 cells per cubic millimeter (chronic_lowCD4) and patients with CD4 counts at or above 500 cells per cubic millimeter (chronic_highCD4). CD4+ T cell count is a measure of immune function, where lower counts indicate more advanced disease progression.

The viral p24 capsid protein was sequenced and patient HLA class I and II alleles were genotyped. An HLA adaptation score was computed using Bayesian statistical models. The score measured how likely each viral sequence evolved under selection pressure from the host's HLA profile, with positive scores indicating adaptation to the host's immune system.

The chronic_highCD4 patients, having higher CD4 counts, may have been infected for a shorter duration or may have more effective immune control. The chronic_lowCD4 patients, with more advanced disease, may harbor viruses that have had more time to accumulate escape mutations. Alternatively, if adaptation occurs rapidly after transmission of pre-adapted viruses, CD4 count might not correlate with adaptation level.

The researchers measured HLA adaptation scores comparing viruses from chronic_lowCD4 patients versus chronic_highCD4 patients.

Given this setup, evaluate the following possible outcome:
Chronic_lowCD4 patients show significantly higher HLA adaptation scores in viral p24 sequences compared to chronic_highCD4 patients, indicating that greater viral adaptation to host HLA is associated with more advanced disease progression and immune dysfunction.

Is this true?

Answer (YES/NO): YES